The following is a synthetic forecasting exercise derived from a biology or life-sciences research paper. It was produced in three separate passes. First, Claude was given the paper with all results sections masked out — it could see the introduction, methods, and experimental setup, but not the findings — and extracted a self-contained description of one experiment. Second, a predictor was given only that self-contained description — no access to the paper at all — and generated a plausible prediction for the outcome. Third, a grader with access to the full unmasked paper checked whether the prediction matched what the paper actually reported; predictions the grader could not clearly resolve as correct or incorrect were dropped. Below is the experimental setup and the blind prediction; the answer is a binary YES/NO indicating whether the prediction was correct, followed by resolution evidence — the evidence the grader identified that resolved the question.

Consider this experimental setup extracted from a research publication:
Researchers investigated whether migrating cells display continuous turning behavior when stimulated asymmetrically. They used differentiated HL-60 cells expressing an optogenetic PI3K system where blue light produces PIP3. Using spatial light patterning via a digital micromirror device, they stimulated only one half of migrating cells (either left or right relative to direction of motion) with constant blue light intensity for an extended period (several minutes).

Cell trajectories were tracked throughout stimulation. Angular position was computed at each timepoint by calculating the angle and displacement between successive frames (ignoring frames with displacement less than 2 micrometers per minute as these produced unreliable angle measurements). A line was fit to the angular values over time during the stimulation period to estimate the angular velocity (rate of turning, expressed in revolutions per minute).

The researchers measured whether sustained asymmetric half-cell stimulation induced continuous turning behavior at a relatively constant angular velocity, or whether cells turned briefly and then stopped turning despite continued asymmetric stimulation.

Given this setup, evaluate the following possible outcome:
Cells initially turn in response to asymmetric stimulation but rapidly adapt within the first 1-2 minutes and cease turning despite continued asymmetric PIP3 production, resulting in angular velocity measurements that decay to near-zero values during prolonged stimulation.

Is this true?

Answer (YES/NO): NO